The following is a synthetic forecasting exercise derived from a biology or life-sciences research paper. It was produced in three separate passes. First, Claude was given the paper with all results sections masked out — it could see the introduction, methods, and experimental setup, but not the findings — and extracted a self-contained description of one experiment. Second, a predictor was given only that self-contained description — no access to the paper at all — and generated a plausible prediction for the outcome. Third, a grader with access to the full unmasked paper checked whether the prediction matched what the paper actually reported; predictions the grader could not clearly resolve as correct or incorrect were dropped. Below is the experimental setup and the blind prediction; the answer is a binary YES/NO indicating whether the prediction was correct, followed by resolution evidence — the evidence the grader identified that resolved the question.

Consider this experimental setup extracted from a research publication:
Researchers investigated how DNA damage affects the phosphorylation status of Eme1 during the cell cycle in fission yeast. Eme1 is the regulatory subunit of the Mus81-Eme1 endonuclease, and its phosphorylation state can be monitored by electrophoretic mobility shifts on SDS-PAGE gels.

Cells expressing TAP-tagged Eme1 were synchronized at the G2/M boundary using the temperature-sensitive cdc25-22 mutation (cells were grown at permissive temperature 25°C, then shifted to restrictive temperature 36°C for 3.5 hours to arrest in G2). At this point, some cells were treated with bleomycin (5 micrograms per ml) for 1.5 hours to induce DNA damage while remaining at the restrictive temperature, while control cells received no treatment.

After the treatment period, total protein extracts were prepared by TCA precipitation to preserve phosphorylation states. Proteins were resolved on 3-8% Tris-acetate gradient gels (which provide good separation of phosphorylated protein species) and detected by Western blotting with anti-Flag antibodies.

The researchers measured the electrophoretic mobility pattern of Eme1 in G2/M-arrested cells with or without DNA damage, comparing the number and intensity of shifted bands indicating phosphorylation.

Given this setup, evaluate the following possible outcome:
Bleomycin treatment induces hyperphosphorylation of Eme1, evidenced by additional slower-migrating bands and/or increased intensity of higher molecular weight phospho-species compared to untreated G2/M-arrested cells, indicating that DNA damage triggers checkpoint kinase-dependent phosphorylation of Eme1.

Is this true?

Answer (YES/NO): YES